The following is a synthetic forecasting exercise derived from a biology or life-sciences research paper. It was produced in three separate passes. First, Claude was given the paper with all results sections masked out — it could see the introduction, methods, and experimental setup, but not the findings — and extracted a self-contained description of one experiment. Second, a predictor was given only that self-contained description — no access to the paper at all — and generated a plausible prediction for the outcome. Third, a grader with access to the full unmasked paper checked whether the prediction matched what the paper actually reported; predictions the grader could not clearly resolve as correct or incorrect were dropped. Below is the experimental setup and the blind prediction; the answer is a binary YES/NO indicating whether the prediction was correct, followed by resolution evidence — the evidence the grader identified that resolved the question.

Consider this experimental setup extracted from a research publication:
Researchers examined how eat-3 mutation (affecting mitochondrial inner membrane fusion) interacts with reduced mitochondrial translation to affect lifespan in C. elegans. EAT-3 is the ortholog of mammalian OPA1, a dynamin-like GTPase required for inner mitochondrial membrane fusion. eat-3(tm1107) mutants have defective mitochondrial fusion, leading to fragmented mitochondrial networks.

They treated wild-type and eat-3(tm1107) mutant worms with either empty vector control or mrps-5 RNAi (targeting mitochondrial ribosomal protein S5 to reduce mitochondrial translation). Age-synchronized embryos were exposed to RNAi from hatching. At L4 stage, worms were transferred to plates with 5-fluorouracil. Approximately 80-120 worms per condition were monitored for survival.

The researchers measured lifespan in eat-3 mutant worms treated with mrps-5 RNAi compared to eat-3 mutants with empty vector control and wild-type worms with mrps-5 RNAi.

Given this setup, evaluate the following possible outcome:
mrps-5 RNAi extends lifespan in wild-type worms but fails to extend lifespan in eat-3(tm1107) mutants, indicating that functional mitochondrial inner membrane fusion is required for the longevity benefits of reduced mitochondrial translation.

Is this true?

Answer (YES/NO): NO